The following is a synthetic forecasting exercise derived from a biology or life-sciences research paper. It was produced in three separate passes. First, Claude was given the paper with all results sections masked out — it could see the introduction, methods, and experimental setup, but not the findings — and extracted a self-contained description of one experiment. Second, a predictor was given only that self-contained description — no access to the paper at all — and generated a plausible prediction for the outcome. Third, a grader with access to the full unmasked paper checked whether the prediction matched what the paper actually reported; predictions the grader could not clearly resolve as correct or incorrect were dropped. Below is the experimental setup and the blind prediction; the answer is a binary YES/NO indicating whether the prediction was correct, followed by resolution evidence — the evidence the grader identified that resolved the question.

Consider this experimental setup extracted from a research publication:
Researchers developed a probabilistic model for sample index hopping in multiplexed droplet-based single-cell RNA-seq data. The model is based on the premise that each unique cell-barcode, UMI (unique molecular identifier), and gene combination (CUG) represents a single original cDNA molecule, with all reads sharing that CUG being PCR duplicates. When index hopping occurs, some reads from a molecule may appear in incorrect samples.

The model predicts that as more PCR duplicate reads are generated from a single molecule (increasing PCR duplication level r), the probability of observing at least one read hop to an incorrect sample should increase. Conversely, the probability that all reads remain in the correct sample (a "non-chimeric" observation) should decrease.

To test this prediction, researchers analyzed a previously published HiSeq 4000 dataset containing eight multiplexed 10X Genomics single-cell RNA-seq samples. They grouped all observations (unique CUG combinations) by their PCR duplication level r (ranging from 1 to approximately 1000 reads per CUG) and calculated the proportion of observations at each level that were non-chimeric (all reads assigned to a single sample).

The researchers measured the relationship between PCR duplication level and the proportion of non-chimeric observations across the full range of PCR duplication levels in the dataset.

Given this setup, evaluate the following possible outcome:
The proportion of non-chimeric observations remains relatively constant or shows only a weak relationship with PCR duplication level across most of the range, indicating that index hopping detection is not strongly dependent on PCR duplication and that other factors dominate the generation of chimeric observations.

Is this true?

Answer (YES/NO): NO